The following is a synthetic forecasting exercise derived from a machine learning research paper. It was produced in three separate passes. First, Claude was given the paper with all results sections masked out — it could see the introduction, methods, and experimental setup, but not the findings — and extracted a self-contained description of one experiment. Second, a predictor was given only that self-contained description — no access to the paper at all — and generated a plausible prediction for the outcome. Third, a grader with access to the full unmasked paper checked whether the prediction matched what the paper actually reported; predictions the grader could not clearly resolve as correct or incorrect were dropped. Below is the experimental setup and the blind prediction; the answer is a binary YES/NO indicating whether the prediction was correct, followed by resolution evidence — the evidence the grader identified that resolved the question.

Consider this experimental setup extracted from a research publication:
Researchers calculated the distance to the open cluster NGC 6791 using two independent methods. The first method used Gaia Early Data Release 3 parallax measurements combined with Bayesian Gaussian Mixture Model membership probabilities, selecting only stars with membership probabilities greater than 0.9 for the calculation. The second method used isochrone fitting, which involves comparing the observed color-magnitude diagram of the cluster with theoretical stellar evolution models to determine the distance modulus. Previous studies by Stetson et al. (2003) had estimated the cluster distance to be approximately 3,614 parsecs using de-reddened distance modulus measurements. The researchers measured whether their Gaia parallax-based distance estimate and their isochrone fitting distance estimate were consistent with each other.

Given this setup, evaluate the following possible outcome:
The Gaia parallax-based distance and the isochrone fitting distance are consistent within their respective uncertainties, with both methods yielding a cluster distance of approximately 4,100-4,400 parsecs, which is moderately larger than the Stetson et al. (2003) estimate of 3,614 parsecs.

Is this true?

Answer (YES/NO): YES